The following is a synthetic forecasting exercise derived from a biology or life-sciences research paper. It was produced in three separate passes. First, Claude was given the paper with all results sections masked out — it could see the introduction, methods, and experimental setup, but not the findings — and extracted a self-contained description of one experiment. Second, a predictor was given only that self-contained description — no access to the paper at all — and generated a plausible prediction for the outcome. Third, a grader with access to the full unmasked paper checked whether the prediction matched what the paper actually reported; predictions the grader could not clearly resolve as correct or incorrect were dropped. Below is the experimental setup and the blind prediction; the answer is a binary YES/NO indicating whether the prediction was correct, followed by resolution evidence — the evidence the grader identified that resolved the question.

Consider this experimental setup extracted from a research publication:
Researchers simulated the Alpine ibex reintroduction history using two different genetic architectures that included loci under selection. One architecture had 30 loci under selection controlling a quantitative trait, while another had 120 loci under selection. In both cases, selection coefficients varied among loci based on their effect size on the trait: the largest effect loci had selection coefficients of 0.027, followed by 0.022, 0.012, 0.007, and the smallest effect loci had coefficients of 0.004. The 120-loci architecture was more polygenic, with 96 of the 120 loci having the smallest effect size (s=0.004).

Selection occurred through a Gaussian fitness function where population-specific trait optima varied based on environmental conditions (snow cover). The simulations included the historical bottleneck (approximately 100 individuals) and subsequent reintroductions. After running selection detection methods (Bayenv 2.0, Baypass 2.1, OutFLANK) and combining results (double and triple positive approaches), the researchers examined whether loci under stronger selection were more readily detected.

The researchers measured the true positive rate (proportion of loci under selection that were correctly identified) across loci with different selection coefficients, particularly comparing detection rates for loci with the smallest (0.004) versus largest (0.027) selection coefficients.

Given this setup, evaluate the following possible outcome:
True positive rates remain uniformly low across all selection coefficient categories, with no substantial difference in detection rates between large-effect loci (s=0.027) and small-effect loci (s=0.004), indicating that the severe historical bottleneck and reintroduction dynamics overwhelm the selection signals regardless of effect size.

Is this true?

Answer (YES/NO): NO